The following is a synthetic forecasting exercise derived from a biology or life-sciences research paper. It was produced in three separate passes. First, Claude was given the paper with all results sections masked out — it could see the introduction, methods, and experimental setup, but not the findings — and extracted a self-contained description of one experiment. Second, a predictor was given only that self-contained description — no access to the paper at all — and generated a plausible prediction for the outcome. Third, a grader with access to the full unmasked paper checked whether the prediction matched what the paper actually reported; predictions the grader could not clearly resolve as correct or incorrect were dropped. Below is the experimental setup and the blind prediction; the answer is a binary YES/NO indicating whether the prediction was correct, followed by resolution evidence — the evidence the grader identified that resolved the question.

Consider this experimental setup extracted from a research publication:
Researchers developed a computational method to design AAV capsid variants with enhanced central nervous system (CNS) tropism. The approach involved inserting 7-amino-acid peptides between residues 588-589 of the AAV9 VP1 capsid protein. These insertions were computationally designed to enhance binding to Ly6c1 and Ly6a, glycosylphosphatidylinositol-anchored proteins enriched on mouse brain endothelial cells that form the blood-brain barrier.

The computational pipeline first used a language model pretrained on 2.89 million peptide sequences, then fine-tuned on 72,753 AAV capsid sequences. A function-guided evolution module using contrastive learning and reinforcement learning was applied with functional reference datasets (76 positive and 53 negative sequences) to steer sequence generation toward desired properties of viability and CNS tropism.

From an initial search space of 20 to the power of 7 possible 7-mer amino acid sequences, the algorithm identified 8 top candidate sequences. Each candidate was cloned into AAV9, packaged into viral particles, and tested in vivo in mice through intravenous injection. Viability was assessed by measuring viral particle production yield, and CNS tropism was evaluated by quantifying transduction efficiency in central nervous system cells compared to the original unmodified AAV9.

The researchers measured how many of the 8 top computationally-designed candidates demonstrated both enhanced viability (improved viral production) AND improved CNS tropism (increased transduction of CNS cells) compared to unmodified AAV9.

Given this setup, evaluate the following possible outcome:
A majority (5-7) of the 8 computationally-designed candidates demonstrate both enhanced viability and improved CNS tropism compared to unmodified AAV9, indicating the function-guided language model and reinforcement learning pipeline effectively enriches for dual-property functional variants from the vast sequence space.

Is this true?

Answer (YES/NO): NO